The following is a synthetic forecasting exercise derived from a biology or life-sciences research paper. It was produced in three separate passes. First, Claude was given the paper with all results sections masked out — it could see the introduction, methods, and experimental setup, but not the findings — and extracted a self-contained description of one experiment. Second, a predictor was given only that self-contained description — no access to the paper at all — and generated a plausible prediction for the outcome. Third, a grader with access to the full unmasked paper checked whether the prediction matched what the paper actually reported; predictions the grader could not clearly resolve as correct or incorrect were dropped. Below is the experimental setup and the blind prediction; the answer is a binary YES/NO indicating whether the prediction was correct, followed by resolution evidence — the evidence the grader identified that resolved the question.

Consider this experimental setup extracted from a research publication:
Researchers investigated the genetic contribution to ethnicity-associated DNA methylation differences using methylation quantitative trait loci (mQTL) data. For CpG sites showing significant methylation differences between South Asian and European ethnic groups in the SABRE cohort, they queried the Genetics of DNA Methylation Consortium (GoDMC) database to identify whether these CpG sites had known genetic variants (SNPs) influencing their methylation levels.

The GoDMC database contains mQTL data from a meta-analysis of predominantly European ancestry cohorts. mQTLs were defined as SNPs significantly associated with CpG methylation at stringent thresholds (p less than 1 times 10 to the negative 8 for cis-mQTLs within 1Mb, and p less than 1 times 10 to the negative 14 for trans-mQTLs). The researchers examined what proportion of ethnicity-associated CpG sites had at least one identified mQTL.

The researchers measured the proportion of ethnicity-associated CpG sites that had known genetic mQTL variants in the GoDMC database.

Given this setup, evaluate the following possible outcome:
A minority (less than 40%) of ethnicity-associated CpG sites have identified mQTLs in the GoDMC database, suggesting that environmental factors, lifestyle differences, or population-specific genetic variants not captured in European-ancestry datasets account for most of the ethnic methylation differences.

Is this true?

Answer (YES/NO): NO